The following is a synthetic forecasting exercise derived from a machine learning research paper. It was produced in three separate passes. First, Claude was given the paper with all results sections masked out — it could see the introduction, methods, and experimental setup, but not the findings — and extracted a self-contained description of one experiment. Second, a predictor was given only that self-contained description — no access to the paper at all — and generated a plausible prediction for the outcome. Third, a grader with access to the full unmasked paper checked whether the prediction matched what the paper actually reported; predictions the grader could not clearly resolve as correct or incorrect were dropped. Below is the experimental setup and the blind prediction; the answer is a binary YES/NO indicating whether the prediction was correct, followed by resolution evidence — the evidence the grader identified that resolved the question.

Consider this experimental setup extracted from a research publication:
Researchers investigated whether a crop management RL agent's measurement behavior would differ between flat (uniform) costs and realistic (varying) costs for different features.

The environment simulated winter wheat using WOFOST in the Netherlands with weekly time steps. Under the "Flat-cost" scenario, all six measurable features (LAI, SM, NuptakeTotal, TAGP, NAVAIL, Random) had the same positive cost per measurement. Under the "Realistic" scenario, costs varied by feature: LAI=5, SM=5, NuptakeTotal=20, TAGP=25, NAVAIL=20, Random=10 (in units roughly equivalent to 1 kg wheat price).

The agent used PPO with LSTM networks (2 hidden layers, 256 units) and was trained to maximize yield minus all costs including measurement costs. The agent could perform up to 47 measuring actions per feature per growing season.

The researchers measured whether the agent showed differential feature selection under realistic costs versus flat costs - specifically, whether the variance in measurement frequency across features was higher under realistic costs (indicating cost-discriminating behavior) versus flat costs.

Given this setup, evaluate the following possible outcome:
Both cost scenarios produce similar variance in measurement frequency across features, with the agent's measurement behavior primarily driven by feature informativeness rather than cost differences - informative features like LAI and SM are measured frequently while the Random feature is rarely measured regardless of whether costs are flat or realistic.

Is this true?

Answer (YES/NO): NO